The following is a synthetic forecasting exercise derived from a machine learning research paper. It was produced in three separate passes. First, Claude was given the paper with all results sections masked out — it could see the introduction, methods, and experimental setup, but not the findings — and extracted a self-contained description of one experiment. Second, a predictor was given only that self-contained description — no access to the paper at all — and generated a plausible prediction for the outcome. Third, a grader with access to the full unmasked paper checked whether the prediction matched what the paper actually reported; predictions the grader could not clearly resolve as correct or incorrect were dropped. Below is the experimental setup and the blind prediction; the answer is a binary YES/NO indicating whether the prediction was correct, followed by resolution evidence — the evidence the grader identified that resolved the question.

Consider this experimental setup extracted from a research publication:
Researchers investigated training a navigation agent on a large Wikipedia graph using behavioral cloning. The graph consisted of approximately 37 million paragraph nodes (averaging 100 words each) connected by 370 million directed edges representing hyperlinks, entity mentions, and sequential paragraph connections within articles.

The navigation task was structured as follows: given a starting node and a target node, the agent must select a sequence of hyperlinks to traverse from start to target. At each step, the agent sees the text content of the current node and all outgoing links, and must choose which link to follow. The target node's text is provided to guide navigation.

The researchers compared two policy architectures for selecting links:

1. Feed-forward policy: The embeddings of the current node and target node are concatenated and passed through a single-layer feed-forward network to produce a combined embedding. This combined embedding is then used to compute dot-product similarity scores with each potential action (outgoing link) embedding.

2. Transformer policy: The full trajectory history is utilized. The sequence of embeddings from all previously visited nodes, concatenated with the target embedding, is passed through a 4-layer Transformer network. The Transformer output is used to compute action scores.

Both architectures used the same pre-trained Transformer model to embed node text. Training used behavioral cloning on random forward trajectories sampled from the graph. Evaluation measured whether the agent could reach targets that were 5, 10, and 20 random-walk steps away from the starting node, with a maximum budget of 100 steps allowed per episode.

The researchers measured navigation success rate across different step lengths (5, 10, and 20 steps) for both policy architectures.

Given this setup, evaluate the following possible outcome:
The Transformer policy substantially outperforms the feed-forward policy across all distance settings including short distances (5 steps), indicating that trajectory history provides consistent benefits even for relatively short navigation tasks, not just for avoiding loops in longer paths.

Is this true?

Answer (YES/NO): NO